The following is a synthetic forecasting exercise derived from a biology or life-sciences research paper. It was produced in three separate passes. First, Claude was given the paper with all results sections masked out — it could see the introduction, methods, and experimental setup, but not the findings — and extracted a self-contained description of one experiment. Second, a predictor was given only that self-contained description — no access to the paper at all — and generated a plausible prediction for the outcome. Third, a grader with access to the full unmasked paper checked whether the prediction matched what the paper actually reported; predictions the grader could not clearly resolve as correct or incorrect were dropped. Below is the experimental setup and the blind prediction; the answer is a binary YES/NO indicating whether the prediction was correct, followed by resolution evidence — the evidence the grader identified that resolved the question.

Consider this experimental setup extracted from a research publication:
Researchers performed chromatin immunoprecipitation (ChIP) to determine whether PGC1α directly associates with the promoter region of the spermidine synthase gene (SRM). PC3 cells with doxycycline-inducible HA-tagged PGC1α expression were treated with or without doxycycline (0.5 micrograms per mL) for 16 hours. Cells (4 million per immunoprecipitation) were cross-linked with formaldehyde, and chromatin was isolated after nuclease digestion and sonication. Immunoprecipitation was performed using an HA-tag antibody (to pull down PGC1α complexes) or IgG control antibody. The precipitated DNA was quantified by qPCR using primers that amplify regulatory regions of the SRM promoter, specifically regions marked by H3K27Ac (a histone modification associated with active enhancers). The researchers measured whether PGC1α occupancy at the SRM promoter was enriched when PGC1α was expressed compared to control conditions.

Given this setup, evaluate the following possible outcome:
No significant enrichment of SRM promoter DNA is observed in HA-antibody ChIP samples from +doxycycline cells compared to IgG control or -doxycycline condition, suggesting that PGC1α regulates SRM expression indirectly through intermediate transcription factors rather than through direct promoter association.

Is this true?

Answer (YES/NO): NO